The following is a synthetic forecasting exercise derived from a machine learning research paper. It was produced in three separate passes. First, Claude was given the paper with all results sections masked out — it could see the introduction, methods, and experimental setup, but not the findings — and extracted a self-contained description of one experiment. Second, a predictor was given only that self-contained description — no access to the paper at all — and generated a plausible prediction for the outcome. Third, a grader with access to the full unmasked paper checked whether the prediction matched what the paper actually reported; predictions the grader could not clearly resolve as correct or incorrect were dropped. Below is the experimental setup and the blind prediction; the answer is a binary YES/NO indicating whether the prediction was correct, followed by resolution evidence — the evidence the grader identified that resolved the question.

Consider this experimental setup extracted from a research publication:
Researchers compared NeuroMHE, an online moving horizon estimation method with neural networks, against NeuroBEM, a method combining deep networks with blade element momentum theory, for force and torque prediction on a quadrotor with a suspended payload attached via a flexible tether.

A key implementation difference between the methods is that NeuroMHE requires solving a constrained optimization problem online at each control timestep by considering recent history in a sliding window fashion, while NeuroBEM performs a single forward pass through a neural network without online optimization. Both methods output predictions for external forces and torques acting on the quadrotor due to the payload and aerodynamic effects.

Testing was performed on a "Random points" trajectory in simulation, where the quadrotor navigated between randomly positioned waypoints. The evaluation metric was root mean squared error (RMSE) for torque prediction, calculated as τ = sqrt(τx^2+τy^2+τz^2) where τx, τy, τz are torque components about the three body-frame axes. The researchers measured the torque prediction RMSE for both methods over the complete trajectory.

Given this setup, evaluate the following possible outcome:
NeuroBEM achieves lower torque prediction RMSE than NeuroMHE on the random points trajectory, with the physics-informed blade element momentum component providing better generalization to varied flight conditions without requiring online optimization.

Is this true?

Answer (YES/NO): NO